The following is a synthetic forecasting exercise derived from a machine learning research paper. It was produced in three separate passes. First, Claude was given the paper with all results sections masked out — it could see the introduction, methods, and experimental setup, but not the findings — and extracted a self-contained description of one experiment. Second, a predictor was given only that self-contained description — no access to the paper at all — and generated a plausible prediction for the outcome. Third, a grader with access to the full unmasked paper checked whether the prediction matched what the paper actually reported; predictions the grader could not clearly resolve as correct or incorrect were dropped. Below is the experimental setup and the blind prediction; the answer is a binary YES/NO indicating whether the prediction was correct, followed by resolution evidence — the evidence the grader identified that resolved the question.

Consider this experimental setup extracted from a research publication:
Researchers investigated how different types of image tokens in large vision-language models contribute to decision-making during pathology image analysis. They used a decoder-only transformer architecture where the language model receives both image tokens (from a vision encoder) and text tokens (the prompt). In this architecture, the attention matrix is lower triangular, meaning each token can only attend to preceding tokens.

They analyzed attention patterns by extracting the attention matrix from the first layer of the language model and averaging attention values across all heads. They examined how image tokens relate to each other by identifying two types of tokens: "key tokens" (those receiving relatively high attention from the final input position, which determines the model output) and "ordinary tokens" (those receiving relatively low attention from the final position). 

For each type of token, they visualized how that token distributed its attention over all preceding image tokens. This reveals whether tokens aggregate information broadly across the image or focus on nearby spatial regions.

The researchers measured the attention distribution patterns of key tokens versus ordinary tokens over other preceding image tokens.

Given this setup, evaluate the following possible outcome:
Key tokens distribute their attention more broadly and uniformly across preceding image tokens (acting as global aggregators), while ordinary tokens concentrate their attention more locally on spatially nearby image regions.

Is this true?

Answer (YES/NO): YES